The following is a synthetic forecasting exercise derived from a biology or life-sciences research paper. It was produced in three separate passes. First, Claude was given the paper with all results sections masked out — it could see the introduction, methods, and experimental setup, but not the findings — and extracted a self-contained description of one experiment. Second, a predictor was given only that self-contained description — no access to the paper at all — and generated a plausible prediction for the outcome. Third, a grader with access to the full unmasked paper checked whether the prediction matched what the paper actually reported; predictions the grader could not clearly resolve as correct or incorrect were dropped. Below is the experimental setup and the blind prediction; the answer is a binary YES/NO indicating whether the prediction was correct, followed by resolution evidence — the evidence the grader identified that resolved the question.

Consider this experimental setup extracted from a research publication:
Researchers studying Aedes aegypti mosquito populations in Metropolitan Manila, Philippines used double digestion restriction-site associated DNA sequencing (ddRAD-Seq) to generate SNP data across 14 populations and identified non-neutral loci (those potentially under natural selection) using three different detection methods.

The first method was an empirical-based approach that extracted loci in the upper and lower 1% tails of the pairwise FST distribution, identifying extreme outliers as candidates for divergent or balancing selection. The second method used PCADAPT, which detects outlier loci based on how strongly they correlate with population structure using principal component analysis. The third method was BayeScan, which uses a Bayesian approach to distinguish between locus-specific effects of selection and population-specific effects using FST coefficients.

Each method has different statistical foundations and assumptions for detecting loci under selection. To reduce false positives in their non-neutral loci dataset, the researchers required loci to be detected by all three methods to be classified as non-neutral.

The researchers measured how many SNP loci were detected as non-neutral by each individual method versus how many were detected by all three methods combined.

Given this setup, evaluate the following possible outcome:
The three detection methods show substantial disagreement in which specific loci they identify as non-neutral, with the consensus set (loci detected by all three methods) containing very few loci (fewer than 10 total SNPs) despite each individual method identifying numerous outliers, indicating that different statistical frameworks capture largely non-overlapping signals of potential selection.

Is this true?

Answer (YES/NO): NO